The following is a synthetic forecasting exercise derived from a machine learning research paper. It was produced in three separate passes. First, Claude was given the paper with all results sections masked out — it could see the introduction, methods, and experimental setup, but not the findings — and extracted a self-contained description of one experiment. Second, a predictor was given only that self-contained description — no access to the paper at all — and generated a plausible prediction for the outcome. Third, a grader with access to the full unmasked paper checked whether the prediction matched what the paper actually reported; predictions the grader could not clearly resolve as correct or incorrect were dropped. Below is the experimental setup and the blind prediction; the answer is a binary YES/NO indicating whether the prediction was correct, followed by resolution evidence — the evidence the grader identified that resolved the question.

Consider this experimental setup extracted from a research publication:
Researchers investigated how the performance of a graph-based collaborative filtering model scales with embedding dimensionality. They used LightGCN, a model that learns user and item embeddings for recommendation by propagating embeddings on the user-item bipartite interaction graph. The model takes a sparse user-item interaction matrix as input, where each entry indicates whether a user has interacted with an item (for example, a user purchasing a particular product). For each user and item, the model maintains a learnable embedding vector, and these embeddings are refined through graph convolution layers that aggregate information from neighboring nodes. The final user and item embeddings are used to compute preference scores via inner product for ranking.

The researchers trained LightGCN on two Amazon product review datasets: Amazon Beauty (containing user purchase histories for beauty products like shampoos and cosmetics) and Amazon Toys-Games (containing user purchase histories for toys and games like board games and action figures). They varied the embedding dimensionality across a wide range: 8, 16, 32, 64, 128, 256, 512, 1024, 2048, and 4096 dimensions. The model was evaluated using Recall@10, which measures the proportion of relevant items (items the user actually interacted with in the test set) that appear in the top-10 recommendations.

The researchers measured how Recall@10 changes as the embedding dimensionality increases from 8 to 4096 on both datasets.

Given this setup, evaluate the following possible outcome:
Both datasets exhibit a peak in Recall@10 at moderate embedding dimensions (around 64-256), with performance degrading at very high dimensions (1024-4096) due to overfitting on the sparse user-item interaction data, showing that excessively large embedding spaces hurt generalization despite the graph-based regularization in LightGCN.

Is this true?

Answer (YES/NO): NO